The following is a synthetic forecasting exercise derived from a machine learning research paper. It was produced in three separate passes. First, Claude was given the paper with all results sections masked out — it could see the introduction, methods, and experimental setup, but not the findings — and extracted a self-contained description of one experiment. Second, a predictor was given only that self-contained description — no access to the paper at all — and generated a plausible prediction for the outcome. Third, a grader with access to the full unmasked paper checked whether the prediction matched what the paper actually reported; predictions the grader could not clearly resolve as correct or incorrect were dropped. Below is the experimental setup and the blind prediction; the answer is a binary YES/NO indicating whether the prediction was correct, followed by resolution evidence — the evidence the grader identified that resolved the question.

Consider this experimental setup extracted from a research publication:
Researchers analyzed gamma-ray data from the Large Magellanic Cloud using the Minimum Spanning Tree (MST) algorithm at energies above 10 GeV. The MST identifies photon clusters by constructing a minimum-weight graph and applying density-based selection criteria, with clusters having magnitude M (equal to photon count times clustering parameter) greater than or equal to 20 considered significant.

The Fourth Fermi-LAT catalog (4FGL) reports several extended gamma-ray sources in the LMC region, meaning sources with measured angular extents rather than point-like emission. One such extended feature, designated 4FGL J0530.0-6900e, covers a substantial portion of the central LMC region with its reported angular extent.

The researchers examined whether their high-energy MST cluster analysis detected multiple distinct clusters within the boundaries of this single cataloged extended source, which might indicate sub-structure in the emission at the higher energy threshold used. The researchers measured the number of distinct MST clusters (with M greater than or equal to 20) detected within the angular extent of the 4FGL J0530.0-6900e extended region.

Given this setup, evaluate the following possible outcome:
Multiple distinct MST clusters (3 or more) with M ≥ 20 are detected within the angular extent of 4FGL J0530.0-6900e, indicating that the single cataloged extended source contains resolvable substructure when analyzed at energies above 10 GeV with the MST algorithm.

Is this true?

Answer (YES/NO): YES